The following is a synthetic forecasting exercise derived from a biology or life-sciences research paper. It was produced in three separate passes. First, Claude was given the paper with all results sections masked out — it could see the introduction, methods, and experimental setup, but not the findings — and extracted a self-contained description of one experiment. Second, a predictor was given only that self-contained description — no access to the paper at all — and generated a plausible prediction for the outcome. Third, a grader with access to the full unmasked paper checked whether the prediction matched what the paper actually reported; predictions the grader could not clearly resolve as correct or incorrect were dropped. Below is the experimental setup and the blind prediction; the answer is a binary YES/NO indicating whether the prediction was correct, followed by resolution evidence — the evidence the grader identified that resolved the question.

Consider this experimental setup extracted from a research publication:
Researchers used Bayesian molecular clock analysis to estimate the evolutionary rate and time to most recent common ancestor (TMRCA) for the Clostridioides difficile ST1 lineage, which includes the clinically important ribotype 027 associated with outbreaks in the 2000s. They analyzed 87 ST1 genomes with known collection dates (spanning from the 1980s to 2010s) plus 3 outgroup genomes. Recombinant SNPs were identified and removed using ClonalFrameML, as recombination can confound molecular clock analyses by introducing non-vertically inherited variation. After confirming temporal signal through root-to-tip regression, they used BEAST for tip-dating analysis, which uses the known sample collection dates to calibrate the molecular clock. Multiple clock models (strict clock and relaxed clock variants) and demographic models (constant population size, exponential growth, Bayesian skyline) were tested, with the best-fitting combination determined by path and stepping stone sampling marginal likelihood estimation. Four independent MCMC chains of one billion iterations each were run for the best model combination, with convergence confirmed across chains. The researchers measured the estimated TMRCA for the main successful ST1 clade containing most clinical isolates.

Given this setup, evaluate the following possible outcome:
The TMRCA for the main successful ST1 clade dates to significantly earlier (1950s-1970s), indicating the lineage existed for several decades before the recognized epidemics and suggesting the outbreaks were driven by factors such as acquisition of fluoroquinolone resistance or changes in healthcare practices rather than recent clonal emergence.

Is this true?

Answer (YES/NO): YES